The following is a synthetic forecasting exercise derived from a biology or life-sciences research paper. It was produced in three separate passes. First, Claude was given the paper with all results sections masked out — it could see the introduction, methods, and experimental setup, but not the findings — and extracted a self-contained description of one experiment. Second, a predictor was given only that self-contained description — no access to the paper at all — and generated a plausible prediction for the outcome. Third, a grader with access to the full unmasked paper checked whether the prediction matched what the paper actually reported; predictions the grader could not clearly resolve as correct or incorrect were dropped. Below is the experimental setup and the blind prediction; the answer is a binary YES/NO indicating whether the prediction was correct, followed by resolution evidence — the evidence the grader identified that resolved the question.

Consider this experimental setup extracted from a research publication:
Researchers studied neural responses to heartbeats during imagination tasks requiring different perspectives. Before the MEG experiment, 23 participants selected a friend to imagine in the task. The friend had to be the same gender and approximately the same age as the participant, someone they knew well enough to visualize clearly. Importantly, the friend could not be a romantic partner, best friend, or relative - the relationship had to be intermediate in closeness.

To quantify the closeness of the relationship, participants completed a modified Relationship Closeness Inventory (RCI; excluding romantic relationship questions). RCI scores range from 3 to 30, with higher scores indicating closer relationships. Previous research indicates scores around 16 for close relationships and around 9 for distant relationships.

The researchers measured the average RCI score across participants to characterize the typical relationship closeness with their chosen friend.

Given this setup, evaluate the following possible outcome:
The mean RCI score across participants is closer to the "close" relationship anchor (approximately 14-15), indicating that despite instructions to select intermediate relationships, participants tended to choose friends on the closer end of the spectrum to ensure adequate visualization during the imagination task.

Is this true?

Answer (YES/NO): NO